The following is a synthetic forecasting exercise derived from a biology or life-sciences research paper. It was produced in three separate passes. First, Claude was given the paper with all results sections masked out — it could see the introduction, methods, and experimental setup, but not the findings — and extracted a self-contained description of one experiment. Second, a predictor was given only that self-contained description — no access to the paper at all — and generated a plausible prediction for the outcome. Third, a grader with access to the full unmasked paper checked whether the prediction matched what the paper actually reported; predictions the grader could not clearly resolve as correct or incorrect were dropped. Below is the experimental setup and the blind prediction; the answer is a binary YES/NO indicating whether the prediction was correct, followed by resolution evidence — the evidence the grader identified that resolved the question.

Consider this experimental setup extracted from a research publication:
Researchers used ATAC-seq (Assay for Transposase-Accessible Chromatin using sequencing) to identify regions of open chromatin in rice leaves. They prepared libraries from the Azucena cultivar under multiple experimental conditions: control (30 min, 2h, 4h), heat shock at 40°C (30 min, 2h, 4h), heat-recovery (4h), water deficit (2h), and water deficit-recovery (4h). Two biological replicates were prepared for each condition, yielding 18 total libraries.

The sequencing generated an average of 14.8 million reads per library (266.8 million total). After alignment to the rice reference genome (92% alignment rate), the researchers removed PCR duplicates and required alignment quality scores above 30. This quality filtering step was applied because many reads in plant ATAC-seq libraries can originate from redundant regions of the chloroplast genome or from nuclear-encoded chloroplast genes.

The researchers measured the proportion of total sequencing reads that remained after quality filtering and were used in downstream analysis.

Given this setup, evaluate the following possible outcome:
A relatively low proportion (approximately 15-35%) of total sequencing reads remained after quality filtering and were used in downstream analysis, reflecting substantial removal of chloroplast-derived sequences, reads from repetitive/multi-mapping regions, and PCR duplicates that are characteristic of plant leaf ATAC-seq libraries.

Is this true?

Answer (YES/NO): NO